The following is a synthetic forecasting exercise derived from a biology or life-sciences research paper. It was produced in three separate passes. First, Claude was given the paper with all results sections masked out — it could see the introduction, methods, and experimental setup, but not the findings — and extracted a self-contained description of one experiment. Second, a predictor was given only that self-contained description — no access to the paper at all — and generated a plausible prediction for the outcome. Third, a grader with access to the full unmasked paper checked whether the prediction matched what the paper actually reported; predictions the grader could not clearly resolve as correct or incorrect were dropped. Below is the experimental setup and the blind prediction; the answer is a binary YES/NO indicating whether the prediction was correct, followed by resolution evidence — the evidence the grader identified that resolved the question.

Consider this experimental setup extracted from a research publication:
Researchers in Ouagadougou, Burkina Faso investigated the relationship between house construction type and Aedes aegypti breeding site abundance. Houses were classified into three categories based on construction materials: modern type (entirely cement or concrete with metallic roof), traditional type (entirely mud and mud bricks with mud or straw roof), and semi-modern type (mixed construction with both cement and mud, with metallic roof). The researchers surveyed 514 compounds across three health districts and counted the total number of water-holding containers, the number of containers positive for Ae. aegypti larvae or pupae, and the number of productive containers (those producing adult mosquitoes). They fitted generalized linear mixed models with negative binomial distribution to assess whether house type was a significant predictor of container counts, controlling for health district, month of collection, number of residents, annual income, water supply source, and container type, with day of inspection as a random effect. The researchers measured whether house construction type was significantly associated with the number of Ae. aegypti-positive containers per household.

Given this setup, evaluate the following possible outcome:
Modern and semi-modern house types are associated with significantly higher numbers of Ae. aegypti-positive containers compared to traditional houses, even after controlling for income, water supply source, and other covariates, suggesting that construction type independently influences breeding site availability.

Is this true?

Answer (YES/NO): NO